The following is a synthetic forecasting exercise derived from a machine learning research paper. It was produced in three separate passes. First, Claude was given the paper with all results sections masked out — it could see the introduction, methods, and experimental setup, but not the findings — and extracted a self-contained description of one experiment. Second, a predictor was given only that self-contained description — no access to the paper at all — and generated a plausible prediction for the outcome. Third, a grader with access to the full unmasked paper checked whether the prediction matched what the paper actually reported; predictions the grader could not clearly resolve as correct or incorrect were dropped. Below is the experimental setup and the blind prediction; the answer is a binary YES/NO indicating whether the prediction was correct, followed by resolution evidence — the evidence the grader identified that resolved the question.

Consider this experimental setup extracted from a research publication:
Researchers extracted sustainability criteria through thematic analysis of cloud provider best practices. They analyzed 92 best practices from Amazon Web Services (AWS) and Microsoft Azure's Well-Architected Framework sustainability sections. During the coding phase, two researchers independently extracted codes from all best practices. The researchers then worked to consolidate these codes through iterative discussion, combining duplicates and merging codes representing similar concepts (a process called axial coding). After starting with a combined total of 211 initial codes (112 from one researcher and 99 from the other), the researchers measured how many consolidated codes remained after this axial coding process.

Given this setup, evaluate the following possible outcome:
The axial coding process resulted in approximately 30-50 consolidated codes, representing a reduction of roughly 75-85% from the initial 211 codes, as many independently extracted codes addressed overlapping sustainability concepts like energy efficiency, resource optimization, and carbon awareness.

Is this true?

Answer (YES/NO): NO